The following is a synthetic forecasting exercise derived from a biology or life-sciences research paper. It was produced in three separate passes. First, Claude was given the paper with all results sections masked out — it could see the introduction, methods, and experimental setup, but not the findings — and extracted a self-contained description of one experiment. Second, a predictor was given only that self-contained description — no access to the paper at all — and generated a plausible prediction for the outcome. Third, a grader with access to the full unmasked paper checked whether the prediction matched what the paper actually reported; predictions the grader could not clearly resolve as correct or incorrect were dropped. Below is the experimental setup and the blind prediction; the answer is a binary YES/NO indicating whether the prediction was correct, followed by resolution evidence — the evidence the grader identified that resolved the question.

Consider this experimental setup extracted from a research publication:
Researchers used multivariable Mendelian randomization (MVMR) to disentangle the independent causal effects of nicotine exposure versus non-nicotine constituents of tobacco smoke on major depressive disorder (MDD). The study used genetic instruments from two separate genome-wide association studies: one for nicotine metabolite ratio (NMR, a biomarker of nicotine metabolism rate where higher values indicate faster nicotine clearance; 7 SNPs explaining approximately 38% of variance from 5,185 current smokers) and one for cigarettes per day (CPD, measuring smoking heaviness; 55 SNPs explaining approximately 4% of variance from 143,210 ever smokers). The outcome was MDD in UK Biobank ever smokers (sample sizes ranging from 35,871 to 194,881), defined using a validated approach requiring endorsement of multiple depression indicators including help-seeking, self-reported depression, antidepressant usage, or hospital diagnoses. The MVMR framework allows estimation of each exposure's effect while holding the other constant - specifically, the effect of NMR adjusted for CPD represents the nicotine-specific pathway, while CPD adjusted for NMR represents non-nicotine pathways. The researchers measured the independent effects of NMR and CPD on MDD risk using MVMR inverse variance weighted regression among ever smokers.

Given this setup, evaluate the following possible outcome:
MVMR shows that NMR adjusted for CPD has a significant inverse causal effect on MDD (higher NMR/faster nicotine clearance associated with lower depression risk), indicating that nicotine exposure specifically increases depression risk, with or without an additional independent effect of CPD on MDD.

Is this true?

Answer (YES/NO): NO